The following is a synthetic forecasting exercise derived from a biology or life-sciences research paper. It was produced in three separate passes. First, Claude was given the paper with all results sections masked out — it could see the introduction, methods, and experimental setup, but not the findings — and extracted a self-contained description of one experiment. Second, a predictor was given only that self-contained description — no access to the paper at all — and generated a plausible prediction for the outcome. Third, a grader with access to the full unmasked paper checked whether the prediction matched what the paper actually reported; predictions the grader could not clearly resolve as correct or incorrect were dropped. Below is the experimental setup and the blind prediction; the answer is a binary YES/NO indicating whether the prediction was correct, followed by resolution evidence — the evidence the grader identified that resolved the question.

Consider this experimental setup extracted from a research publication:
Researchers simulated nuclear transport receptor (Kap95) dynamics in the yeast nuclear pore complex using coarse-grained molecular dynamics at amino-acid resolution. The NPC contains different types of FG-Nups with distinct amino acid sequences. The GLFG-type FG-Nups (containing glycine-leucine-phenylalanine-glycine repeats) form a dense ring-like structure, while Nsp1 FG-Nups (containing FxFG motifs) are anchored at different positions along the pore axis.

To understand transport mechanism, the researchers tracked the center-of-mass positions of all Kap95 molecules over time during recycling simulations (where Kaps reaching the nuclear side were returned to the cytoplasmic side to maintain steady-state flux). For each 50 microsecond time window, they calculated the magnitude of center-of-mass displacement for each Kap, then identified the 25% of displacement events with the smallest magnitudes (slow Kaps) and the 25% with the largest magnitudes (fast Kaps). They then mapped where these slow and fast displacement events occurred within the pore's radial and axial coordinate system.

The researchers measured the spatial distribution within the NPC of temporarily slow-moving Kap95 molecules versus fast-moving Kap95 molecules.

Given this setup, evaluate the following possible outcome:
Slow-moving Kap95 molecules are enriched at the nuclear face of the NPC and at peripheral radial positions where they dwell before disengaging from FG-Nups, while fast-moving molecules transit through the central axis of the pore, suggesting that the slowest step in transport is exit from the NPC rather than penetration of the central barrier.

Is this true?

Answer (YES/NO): NO